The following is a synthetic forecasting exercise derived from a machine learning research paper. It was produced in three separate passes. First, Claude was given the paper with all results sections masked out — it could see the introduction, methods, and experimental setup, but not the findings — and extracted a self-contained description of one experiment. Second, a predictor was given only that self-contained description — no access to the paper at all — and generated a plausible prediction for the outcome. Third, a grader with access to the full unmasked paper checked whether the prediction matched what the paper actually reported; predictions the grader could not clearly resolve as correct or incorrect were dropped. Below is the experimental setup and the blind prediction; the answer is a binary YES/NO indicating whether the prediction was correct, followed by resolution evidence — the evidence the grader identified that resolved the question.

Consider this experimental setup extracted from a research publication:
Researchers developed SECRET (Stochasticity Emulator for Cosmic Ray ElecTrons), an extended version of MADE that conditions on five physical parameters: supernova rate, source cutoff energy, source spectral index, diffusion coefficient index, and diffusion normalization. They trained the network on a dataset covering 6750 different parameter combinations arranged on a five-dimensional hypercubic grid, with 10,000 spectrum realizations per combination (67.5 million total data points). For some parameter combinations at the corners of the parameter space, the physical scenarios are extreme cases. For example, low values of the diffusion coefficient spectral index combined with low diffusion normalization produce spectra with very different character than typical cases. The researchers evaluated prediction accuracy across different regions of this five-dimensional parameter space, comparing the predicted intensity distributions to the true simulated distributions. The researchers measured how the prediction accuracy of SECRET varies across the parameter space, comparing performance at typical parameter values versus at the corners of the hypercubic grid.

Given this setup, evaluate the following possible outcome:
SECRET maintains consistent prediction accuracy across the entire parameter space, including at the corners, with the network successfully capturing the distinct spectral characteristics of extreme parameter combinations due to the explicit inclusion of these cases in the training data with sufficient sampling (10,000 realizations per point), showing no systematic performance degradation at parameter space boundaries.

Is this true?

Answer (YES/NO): NO